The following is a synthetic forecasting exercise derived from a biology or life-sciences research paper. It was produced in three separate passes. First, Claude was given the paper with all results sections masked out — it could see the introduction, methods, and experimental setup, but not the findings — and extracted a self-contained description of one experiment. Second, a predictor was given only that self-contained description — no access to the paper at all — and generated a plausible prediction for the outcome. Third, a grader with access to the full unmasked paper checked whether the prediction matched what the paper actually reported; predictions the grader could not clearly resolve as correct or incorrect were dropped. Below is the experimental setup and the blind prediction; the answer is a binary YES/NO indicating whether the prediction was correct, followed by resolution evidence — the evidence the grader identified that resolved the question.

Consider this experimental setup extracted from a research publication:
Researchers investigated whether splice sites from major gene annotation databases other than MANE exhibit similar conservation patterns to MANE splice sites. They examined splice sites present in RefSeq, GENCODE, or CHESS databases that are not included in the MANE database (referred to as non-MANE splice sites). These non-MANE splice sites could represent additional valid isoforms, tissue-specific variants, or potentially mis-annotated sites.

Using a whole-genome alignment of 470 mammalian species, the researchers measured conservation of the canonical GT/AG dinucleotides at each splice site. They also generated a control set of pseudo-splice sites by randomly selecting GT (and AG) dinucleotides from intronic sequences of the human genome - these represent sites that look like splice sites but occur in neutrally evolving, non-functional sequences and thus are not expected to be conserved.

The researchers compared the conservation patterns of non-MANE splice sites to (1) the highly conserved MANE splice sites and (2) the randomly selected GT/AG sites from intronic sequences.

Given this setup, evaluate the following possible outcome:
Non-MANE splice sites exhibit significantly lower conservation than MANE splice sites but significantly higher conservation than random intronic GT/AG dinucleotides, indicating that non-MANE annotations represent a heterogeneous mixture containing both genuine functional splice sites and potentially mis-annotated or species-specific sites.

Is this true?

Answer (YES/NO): YES